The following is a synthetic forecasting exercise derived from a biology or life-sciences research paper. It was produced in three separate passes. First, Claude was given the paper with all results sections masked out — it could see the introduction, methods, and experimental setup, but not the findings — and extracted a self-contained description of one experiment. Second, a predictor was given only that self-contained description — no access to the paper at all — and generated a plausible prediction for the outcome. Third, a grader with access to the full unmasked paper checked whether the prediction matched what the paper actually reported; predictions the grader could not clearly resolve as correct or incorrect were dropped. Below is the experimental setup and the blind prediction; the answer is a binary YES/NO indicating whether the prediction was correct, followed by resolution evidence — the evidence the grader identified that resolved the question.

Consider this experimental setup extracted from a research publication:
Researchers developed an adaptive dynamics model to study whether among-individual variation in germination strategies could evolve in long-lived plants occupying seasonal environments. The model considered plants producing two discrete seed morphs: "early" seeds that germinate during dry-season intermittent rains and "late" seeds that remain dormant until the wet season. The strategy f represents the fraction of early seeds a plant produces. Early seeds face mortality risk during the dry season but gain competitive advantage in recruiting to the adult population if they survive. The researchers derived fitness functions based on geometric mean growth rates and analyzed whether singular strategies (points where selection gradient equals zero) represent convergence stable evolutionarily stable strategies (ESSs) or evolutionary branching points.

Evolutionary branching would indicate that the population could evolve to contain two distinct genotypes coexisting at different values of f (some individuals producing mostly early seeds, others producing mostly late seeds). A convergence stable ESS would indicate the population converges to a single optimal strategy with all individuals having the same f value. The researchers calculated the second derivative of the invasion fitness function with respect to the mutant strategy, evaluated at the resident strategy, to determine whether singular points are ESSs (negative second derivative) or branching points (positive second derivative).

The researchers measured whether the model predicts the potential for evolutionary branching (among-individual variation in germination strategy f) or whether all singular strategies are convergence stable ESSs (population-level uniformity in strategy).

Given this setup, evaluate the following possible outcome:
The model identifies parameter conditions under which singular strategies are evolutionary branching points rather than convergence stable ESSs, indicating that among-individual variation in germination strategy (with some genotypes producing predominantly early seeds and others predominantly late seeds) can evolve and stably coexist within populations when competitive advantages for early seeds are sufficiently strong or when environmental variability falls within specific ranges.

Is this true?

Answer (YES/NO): NO